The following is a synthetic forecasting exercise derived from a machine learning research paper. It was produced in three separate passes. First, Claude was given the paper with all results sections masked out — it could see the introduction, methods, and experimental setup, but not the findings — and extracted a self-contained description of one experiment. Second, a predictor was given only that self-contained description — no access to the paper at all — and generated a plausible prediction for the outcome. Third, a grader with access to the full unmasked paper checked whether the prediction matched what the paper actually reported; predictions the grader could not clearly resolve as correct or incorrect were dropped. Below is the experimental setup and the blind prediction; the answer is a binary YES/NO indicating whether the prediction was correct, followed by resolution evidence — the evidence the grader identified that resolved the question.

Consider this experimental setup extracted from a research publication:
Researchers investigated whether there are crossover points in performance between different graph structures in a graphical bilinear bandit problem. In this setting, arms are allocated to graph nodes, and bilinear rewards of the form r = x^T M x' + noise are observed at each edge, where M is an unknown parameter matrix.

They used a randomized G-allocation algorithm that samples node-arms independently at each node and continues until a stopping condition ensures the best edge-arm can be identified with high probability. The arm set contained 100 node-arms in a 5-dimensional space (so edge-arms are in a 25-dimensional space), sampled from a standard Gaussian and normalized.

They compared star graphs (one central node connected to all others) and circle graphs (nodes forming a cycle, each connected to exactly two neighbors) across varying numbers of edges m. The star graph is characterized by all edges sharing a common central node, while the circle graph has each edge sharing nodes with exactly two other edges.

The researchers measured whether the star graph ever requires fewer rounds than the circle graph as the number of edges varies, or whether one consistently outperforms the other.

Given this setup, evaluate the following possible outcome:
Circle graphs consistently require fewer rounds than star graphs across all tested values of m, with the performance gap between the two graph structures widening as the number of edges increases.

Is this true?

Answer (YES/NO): NO